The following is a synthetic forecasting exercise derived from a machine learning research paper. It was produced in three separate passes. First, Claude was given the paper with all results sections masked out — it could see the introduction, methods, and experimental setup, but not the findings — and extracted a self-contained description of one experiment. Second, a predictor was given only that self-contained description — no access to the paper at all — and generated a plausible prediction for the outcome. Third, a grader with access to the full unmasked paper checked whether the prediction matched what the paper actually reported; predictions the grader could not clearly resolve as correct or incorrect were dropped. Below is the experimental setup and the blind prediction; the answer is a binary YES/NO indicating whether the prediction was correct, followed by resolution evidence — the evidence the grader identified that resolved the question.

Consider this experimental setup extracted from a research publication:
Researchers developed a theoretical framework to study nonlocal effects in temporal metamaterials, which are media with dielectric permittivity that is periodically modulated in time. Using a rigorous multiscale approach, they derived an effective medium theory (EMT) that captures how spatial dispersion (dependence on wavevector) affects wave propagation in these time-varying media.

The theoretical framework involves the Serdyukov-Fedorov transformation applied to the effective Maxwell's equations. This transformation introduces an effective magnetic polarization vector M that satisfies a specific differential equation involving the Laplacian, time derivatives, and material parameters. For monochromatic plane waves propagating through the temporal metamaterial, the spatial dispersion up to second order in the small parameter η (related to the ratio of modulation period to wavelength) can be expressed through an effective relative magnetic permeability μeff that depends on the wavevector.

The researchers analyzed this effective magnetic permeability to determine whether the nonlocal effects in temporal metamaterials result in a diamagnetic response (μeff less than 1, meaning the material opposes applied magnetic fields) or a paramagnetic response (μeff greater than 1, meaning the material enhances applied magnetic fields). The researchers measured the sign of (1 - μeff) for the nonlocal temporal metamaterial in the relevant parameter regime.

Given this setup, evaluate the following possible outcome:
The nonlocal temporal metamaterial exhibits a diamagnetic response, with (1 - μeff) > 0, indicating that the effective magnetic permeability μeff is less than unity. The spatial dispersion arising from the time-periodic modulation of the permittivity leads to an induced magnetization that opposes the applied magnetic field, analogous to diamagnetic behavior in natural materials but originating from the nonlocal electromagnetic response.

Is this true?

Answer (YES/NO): YES